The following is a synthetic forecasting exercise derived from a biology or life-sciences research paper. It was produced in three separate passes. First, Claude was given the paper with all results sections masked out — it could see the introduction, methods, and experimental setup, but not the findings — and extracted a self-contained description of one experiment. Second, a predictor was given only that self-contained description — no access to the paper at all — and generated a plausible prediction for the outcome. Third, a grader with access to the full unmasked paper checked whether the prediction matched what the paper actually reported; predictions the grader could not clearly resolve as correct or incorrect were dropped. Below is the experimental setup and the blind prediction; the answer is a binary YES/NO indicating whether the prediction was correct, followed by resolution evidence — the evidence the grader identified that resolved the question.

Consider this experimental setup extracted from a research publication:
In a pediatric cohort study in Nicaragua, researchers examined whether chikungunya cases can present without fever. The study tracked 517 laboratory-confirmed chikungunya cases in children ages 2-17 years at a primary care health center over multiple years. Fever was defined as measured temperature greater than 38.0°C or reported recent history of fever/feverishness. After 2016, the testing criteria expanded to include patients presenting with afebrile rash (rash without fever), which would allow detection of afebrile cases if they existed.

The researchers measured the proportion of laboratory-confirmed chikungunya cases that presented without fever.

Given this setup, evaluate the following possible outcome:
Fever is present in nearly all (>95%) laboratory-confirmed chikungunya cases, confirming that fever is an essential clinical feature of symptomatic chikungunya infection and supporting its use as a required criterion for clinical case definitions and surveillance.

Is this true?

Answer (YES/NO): YES